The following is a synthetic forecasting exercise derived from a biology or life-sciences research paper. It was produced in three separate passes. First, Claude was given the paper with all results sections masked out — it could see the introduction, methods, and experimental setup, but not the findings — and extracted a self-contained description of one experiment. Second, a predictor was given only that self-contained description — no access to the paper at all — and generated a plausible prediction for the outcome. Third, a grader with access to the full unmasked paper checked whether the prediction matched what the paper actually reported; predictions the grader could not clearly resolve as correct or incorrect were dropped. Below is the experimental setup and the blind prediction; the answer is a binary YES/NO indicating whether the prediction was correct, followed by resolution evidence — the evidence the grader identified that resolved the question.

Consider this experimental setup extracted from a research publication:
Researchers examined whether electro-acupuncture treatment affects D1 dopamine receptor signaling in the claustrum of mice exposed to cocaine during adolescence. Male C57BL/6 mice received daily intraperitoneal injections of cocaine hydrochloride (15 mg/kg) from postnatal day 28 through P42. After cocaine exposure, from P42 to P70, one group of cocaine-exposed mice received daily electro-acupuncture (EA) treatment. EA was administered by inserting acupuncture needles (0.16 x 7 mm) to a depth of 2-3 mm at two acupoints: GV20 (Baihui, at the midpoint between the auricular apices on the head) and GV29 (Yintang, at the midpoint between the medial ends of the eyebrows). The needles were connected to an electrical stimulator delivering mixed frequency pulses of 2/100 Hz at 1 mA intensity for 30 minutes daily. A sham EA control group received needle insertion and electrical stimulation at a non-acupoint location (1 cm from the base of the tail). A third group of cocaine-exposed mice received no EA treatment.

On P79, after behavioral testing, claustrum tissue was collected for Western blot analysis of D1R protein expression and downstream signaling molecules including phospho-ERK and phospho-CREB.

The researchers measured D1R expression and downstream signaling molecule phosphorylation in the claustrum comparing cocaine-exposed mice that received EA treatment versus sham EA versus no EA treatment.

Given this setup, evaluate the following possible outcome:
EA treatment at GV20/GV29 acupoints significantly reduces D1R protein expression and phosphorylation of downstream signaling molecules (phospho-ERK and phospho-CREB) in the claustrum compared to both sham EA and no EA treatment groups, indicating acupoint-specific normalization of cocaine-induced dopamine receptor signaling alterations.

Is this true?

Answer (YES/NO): NO